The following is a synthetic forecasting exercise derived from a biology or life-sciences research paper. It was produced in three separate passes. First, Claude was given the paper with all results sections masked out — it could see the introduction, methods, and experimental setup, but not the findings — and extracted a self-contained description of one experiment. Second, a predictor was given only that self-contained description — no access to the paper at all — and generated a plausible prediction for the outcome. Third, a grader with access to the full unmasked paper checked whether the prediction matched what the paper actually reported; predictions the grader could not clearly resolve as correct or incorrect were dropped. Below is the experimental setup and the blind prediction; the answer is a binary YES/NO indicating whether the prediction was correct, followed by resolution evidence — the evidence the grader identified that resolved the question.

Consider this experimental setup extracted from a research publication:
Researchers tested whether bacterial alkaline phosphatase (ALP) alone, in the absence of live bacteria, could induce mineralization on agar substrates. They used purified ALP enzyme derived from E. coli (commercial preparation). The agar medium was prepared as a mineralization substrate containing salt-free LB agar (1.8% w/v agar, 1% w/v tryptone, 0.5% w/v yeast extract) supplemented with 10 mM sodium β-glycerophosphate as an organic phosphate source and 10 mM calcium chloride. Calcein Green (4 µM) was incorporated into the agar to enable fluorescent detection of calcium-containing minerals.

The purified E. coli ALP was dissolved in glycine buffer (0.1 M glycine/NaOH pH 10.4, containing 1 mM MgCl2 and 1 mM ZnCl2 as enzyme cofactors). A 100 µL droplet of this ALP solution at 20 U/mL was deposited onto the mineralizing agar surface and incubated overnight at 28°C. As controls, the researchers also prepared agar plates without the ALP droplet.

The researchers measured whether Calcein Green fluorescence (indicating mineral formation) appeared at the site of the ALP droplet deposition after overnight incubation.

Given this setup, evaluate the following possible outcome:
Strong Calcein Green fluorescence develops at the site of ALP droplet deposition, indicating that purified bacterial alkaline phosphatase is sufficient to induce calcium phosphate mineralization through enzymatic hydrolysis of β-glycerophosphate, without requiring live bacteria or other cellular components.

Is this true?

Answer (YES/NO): YES